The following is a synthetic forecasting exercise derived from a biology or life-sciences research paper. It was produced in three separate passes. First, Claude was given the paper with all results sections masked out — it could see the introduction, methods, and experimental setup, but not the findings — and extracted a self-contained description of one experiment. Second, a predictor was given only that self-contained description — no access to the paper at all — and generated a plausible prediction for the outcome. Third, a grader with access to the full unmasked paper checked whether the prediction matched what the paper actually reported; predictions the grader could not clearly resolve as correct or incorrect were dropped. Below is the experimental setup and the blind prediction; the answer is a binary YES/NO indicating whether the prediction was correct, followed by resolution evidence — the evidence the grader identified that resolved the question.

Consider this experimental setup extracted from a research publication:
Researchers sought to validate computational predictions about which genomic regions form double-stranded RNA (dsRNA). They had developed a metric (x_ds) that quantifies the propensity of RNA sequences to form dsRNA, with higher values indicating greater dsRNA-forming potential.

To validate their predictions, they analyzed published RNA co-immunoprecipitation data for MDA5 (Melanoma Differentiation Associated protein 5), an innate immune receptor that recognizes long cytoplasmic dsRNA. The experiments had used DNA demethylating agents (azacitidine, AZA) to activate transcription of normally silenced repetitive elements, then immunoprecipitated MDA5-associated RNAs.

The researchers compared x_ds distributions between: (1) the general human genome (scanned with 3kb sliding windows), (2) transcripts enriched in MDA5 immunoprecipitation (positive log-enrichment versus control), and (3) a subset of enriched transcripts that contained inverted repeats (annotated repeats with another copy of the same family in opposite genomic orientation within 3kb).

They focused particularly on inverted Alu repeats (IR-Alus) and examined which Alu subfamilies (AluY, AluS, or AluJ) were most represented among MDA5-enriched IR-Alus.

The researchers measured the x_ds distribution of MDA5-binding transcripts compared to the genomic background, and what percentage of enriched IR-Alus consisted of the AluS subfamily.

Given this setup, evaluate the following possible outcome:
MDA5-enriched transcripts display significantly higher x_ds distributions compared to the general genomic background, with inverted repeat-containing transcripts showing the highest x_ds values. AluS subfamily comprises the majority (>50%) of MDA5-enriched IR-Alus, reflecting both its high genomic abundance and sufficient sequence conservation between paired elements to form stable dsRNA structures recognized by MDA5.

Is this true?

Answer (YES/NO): YES